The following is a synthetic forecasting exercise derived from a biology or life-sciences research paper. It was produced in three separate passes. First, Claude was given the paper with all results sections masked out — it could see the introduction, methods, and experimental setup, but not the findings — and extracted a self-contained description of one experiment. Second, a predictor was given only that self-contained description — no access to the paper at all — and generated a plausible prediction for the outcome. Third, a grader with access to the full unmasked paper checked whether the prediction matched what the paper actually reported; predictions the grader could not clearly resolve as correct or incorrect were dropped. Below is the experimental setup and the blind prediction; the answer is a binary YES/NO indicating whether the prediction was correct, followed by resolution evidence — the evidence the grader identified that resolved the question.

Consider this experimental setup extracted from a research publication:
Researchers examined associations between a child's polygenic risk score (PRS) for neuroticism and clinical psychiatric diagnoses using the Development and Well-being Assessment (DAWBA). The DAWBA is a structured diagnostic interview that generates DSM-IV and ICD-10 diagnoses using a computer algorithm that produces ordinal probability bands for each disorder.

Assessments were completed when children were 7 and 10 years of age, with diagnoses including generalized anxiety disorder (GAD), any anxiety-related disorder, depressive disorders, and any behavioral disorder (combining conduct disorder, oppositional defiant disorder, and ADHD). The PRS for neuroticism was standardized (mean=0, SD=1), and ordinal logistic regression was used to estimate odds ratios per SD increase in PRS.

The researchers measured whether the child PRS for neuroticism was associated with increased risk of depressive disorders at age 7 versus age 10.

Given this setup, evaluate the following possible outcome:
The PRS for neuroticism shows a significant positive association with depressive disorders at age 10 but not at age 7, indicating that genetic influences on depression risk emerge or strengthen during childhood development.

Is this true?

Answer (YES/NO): YES